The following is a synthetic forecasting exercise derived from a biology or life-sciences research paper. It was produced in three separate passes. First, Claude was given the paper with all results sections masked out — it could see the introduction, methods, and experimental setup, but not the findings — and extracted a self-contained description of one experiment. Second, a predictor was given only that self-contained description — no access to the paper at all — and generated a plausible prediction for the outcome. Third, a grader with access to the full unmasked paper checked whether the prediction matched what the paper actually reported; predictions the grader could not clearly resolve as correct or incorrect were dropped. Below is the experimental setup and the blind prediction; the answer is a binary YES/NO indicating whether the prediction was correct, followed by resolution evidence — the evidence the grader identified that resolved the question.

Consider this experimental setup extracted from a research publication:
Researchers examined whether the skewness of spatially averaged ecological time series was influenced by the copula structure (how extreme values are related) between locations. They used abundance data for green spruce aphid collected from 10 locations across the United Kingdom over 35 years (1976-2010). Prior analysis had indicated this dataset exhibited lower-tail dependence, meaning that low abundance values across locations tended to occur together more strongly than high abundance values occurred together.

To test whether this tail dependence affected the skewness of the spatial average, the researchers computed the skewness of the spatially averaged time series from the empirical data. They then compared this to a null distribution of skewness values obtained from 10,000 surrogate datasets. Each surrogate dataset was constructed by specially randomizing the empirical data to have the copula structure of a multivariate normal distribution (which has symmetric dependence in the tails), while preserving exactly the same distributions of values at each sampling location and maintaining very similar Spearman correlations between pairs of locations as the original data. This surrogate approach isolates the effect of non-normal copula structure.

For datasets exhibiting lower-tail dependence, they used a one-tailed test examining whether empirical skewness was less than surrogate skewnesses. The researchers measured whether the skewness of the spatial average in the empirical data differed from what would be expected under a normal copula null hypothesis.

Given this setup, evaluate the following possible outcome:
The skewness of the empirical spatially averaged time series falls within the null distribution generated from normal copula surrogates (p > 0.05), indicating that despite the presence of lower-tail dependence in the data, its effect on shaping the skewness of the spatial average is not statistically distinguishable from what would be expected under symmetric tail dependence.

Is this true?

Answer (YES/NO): NO